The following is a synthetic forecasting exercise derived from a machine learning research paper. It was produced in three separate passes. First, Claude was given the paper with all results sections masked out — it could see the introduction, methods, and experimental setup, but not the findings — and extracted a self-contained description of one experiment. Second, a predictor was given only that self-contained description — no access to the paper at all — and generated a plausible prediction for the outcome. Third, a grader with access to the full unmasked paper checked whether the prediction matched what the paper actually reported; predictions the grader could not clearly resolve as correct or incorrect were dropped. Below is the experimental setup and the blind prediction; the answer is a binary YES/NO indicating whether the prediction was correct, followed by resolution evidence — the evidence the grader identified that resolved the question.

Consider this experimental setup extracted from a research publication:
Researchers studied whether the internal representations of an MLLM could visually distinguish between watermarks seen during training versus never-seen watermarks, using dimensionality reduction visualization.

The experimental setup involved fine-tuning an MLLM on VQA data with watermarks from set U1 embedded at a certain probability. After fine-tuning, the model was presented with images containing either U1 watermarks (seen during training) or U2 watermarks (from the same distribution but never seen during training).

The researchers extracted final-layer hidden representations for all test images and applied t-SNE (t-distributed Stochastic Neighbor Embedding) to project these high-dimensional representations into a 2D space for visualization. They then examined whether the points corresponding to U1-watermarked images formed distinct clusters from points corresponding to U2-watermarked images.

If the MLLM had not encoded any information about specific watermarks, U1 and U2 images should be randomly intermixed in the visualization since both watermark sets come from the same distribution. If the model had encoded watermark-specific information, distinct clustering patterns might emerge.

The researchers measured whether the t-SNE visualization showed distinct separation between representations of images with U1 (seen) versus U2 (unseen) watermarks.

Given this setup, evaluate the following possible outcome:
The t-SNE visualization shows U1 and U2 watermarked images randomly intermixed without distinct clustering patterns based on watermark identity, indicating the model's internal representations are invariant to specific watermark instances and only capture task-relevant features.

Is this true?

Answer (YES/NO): NO